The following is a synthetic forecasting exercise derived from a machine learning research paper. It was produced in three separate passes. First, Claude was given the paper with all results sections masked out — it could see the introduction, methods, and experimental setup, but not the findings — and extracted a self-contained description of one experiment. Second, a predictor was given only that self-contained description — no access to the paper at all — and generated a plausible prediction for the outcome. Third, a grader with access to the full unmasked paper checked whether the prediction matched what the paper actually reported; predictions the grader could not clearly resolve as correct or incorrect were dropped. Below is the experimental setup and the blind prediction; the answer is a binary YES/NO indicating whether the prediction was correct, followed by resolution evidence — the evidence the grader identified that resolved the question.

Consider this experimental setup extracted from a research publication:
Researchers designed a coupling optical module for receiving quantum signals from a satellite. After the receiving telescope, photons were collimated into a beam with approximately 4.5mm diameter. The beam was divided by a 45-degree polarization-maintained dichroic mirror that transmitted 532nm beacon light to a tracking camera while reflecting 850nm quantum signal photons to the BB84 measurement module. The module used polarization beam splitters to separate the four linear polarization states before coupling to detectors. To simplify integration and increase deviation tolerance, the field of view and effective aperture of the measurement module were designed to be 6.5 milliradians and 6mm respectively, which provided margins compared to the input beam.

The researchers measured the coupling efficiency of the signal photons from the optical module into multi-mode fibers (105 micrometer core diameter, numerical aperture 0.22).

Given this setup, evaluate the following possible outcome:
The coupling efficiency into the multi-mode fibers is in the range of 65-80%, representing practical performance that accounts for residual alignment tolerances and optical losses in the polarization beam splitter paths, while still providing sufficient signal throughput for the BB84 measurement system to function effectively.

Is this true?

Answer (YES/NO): NO